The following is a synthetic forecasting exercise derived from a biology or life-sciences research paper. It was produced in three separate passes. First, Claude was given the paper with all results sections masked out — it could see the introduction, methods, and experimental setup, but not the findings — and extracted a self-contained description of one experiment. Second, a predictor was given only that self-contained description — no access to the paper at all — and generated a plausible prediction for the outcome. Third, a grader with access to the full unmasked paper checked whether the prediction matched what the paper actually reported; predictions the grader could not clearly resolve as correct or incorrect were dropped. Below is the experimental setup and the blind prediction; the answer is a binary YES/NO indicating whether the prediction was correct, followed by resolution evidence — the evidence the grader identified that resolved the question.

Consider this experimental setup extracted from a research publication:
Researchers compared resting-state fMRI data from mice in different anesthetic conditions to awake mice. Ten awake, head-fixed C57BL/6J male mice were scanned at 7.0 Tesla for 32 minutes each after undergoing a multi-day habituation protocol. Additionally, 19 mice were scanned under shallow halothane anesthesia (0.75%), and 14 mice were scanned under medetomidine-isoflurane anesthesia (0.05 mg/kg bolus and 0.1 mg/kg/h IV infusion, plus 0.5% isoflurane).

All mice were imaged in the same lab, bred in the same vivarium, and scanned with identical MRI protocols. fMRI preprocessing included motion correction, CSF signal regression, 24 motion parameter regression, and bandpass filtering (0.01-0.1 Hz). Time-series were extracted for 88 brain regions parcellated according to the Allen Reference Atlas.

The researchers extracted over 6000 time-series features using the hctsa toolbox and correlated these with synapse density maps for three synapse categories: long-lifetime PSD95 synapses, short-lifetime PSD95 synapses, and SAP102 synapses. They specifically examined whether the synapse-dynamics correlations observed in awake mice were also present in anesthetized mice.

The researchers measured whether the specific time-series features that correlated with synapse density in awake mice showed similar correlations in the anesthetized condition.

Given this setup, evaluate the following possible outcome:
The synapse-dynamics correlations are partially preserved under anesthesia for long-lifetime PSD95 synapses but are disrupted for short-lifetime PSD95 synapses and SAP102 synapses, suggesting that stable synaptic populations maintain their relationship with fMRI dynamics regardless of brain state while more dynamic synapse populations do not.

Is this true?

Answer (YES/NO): NO